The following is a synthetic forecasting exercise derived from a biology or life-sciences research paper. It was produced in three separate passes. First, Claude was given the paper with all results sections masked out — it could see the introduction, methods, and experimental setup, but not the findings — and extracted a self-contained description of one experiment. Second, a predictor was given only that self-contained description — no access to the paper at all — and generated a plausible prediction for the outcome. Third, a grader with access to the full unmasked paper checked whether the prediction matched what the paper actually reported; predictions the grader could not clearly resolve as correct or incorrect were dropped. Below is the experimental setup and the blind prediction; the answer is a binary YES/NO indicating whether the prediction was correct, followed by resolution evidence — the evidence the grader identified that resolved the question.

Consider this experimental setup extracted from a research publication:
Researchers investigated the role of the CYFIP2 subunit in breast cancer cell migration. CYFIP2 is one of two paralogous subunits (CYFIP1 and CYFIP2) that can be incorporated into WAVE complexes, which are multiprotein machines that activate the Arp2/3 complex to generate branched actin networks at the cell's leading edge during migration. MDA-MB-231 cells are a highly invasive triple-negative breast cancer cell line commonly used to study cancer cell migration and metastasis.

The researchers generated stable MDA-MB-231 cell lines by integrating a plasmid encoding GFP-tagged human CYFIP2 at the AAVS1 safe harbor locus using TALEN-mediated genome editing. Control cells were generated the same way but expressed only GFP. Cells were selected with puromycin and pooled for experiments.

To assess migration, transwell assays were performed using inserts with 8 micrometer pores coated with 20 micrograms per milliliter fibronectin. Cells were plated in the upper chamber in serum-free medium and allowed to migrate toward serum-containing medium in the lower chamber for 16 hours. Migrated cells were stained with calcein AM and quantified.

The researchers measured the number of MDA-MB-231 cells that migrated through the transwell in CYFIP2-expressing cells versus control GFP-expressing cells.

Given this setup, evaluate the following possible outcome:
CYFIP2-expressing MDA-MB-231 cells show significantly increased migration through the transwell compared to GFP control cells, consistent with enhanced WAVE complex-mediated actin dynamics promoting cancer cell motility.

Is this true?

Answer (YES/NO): NO